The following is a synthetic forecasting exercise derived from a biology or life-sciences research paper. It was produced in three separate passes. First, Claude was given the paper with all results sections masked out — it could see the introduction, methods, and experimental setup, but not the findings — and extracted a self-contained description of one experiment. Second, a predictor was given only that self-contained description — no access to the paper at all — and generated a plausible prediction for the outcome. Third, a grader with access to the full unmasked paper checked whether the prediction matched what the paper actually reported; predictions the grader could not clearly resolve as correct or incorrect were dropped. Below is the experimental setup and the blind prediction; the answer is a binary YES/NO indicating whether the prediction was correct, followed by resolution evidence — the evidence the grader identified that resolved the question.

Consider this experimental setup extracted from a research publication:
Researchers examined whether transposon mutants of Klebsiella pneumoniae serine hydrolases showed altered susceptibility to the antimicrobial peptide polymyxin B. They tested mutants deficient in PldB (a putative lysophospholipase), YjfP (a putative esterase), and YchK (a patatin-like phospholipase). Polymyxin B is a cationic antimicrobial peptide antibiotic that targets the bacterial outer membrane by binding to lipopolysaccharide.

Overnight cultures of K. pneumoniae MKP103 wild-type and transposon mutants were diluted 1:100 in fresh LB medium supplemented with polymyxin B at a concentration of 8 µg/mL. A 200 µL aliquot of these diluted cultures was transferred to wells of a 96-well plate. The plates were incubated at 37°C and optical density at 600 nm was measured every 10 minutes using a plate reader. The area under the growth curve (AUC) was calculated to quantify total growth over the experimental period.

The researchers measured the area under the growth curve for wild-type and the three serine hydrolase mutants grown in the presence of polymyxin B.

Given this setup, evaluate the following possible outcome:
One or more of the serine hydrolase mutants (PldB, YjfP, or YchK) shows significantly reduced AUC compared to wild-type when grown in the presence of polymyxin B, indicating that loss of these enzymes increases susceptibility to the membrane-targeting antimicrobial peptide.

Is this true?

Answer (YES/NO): YES